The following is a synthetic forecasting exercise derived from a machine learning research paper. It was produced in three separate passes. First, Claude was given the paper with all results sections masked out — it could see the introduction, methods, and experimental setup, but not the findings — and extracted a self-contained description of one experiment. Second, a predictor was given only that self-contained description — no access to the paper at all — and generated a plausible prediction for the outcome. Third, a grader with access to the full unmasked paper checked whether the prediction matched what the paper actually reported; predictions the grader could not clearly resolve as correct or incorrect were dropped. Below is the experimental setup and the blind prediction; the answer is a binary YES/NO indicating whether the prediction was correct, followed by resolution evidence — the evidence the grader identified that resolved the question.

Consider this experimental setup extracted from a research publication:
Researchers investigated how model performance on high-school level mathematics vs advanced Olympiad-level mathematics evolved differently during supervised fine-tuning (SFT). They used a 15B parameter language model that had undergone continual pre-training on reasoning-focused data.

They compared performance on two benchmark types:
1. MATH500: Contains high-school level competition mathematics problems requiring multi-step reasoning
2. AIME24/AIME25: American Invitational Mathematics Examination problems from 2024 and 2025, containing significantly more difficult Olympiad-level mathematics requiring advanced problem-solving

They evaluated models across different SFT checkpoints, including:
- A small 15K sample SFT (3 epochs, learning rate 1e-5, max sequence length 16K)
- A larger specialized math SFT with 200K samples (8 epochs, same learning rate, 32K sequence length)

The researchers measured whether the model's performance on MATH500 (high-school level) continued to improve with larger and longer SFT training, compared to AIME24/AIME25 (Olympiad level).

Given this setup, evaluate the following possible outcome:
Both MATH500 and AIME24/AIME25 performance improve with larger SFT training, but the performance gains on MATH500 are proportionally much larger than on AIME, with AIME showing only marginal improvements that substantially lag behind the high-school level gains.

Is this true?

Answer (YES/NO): NO